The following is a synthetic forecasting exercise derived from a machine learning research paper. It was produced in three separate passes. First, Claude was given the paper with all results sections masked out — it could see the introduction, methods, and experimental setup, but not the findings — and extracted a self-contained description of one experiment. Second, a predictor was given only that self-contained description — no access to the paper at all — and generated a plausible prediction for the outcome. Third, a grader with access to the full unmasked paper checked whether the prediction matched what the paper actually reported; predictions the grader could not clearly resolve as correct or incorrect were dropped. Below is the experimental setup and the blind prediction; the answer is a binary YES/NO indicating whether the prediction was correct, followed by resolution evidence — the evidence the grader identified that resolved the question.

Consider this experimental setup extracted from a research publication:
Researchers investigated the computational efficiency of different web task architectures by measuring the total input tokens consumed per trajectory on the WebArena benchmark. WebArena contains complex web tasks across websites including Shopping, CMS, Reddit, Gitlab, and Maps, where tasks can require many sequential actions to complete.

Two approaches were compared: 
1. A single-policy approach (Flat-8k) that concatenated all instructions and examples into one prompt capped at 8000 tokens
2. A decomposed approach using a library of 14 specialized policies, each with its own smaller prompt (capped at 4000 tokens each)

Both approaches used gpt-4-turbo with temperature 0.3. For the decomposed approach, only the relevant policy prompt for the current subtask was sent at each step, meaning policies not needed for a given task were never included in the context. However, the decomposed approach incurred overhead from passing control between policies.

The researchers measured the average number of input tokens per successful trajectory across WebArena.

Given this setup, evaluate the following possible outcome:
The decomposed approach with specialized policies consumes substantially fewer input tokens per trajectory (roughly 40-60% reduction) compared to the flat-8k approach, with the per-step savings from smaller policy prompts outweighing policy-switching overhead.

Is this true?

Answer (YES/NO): YES